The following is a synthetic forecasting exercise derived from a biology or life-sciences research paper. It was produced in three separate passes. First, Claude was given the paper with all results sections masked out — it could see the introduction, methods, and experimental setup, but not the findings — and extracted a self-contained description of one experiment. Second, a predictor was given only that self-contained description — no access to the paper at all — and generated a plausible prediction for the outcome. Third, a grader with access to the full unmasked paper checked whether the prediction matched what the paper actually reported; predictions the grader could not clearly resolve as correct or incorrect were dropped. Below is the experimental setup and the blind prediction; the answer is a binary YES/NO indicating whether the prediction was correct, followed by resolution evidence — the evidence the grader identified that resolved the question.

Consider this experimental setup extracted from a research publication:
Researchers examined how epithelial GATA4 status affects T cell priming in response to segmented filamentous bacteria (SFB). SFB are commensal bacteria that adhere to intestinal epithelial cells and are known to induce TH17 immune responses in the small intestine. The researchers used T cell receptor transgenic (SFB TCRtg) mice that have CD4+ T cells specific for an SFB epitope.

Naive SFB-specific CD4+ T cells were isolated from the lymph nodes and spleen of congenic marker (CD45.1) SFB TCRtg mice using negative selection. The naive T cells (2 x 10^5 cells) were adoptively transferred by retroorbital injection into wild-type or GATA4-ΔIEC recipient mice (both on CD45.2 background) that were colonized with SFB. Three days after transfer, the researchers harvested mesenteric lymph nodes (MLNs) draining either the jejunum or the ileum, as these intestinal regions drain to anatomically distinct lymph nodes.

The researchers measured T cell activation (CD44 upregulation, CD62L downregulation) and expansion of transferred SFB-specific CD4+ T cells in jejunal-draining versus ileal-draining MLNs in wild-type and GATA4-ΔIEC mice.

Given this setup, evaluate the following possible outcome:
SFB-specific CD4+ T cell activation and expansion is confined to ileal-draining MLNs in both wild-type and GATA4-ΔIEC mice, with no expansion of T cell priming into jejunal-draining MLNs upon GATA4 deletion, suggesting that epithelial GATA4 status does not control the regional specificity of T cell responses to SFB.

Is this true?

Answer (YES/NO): NO